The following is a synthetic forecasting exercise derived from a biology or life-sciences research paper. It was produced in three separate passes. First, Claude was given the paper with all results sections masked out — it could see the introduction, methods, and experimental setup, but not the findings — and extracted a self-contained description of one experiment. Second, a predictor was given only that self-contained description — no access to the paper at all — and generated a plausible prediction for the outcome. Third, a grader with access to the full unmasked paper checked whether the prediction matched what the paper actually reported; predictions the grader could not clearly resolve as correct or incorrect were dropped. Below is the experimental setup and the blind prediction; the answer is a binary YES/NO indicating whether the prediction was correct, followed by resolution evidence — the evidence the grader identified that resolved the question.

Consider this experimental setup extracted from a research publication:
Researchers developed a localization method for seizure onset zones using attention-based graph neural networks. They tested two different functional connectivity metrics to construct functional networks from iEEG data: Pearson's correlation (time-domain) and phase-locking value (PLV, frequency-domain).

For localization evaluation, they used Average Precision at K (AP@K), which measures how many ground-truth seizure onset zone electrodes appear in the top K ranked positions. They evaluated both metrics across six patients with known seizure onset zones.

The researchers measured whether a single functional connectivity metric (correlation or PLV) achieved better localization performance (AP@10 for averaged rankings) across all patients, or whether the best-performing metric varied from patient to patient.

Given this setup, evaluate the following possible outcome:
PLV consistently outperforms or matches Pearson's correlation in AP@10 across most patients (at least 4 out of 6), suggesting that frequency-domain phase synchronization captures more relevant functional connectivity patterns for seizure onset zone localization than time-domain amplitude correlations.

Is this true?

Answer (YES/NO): NO